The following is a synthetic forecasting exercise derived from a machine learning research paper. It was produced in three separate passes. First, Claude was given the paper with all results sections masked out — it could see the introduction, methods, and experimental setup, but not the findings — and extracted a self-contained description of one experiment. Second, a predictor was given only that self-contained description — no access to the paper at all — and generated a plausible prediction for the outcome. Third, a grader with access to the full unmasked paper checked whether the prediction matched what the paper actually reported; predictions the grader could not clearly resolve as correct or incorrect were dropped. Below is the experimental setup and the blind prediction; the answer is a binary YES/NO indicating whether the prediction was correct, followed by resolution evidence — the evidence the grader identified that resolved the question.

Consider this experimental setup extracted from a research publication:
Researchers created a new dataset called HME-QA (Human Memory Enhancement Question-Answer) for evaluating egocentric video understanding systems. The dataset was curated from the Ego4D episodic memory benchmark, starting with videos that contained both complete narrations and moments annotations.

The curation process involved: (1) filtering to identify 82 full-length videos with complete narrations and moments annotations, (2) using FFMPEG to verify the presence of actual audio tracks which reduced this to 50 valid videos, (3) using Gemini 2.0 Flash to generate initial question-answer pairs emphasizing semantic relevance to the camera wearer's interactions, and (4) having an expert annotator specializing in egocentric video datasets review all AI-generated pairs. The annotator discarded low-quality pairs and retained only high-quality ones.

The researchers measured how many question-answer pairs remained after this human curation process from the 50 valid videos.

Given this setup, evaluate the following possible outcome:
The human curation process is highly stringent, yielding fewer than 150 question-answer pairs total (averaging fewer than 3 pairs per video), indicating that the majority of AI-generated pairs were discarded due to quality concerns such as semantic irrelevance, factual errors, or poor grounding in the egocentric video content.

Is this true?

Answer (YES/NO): NO